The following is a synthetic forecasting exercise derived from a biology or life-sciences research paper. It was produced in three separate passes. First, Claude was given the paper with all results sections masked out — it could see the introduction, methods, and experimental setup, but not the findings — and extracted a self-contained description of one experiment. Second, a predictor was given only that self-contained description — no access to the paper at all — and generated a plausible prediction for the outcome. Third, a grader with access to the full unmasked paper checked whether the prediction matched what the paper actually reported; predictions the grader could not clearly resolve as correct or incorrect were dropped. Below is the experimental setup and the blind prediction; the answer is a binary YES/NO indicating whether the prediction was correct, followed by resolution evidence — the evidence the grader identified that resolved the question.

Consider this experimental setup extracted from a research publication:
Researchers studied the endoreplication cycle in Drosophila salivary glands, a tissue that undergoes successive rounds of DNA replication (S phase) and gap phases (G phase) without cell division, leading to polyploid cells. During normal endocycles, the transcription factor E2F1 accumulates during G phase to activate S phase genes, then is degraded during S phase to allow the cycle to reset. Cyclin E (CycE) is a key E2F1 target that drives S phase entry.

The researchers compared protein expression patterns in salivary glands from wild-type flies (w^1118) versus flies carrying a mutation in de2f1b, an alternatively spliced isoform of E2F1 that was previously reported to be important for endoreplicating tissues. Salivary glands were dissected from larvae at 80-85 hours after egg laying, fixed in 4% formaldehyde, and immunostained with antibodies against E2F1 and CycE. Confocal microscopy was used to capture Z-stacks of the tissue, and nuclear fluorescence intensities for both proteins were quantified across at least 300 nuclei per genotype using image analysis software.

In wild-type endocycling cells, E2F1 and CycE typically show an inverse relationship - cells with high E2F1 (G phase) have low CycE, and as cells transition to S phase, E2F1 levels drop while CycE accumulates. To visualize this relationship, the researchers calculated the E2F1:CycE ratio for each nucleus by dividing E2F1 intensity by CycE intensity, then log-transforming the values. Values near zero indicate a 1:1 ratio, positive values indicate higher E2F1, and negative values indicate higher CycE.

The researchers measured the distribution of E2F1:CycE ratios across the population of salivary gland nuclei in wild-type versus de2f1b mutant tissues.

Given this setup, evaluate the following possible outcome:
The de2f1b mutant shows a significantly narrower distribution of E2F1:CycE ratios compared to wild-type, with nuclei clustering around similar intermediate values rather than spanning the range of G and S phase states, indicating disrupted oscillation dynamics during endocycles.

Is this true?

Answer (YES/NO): YES